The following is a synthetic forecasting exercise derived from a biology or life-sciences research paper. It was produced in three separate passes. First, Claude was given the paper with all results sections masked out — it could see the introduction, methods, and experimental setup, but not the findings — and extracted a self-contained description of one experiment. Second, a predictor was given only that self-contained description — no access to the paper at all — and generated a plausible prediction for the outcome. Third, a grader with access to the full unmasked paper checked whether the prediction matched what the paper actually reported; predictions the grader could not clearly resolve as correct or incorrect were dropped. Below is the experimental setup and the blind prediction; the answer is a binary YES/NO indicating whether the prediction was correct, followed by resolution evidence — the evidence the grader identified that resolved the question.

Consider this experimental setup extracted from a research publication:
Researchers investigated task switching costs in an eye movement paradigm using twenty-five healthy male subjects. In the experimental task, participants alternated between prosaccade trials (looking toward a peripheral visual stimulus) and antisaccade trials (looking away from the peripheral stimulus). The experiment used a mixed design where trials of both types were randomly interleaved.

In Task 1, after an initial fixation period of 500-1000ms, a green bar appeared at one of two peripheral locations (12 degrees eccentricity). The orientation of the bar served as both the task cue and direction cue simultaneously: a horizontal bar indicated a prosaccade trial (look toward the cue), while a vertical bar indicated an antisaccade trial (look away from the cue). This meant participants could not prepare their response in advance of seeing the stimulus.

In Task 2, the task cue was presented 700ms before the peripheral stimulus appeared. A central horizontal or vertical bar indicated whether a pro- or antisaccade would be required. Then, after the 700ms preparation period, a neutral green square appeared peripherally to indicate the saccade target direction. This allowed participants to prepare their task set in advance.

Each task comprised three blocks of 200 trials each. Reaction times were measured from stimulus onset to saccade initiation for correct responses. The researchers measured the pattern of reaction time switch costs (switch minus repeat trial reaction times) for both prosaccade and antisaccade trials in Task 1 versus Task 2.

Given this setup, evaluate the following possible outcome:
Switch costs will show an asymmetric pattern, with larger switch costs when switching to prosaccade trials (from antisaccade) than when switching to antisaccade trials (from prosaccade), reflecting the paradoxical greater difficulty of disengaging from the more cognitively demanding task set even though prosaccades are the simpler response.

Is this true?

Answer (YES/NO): NO